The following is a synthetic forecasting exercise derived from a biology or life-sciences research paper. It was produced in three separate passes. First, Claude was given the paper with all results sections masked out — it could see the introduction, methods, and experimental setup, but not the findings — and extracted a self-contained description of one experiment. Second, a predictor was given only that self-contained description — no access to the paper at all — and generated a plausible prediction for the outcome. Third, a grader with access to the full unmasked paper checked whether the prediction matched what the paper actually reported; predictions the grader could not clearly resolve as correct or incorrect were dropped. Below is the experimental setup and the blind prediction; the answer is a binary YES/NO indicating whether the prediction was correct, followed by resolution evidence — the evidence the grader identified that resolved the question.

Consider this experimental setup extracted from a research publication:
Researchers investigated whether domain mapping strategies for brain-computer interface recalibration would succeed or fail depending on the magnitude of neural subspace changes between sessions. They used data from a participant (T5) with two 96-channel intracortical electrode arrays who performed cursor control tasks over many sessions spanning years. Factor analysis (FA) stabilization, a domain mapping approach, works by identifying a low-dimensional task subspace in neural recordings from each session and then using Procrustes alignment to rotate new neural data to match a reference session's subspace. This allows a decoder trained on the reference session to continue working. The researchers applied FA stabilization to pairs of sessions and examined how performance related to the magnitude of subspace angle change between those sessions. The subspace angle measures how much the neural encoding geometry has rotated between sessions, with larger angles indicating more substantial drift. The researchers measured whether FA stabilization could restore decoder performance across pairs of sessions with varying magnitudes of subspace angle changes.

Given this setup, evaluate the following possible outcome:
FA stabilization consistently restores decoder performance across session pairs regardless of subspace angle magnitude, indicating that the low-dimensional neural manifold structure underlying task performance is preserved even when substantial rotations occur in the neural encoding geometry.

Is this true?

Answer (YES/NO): NO